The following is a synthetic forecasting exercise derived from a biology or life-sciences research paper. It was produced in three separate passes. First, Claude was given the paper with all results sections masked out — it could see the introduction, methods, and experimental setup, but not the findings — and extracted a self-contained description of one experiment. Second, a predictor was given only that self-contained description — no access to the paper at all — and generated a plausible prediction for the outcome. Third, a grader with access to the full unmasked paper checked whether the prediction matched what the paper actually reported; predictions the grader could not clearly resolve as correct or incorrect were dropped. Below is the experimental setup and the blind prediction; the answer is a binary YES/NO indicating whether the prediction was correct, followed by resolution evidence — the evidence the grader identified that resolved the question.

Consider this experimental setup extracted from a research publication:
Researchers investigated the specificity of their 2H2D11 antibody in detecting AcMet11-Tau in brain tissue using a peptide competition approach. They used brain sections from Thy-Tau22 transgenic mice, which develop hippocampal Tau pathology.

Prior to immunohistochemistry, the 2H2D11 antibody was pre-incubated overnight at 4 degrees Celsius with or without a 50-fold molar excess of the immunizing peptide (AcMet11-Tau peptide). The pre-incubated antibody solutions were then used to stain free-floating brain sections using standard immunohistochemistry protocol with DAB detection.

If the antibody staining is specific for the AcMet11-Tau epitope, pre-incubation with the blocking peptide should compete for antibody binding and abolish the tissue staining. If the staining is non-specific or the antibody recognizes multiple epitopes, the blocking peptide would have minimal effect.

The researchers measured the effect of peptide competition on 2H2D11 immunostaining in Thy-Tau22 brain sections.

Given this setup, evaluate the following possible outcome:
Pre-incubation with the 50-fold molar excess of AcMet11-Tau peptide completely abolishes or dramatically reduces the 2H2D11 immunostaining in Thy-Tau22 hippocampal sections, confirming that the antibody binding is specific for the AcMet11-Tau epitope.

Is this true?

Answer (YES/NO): YES